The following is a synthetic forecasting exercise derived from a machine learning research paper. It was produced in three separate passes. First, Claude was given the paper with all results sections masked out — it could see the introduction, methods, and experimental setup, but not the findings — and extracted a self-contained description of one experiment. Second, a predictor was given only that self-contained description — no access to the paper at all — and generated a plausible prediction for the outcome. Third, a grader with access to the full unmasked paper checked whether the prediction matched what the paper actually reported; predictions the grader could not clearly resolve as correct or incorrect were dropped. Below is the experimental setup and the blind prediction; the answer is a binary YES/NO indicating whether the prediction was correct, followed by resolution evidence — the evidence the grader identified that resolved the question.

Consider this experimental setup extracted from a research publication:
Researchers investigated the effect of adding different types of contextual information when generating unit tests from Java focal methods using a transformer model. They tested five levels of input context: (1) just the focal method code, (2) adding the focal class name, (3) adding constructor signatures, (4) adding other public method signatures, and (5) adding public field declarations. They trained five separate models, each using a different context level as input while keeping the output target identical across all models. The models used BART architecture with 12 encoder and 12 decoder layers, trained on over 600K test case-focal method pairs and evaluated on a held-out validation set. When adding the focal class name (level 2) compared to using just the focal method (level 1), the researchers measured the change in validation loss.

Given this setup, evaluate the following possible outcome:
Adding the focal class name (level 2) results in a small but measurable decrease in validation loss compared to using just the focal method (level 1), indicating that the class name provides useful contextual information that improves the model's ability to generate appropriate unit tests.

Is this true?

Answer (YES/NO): NO